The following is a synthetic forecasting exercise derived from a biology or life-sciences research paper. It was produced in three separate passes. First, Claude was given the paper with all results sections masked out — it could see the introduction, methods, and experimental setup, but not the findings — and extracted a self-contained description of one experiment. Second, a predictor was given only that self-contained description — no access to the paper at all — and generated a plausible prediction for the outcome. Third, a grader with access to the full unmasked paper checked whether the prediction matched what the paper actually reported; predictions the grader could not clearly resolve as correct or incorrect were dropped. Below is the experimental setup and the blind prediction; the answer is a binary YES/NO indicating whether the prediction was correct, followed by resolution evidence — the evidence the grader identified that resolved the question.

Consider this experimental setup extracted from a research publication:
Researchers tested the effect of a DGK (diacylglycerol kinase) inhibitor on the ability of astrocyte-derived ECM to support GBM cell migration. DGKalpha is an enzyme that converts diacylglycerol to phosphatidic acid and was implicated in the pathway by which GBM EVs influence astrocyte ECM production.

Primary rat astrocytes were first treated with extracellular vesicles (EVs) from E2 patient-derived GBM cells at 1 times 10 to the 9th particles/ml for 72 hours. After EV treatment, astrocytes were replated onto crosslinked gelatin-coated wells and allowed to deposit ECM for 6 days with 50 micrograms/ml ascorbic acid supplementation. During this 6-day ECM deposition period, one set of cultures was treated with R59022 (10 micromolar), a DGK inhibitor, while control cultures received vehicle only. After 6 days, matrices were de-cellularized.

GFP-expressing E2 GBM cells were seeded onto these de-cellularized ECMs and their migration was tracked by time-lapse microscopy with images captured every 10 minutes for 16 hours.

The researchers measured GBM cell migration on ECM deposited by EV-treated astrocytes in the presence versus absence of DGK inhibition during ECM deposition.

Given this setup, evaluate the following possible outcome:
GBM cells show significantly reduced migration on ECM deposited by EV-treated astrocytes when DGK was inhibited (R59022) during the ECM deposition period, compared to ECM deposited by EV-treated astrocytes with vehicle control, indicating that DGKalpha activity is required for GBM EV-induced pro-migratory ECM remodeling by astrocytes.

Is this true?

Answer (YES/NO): YES